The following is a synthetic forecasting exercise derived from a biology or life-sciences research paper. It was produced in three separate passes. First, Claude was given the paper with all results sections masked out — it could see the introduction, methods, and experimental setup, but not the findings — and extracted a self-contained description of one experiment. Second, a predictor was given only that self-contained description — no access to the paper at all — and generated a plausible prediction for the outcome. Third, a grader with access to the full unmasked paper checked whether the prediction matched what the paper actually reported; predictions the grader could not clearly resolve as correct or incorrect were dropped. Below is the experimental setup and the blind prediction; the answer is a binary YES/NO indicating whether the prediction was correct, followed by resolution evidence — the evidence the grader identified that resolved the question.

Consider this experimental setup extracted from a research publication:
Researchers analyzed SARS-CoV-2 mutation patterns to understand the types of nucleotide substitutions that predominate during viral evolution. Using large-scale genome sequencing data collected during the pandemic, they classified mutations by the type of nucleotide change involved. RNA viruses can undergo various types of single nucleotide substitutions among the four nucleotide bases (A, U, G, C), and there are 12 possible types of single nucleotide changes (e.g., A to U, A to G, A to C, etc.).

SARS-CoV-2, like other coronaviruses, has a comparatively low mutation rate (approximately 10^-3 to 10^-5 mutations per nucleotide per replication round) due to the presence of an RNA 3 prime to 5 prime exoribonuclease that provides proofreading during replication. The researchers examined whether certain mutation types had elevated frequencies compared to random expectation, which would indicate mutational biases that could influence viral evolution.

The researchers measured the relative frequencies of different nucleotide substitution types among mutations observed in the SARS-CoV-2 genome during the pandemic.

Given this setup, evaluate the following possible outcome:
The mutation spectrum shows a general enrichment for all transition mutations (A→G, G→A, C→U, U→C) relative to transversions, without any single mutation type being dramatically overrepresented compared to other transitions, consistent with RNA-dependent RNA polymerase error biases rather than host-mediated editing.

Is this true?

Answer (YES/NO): NO